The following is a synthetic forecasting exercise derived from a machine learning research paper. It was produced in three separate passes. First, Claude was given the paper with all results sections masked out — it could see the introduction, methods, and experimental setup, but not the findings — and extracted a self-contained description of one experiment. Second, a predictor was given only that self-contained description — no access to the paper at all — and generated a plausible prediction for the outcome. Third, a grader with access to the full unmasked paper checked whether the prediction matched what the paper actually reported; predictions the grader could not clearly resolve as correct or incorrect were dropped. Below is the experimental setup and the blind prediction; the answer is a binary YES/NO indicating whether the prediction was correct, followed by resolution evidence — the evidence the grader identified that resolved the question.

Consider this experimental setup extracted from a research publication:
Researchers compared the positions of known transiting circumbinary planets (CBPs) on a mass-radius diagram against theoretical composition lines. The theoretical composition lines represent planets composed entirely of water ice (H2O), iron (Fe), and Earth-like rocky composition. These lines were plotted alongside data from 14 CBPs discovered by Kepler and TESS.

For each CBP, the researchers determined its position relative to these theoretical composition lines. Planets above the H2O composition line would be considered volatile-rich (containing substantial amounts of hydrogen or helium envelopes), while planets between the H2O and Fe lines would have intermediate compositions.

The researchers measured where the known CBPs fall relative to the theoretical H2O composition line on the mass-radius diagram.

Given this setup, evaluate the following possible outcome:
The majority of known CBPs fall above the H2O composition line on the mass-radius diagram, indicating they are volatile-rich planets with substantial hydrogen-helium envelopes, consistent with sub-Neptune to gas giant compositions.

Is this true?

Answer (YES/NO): YES